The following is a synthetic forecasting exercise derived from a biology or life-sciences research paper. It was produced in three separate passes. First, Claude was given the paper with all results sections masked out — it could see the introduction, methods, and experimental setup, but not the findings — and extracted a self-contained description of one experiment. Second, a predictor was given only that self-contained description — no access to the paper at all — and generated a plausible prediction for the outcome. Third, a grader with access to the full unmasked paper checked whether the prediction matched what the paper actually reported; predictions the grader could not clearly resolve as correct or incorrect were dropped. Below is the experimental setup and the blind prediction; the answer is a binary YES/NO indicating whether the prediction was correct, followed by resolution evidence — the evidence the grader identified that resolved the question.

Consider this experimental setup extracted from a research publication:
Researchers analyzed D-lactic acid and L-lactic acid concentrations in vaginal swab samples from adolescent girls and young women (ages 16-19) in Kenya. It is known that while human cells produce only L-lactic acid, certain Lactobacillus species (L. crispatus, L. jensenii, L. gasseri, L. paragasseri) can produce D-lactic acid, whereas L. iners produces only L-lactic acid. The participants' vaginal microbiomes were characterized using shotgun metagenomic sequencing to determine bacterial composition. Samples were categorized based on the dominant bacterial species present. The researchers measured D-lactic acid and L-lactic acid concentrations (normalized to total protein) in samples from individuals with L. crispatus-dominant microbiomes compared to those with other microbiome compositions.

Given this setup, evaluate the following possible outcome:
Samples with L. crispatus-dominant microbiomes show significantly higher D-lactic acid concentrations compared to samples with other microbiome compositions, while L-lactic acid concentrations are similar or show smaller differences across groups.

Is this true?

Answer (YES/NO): YES